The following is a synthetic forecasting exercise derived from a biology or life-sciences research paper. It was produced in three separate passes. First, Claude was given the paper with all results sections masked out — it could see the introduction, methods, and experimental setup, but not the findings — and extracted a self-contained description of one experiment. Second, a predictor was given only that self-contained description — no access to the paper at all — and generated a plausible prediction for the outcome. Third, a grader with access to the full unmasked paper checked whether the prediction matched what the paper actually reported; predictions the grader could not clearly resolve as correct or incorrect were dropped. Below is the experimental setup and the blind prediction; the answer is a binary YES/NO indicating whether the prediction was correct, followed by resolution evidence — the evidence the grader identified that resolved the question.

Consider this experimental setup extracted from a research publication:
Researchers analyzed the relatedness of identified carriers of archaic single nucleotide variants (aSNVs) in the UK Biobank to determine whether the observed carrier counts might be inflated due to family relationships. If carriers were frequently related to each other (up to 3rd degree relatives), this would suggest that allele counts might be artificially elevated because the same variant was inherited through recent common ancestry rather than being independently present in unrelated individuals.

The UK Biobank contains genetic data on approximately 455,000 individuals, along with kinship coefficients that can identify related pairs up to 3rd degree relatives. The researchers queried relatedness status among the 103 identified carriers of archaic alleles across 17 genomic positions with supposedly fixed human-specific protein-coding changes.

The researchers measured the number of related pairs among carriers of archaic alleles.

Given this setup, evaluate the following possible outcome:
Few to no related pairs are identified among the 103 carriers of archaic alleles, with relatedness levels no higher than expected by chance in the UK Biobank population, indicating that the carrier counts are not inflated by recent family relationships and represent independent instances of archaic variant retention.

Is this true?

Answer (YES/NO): NO